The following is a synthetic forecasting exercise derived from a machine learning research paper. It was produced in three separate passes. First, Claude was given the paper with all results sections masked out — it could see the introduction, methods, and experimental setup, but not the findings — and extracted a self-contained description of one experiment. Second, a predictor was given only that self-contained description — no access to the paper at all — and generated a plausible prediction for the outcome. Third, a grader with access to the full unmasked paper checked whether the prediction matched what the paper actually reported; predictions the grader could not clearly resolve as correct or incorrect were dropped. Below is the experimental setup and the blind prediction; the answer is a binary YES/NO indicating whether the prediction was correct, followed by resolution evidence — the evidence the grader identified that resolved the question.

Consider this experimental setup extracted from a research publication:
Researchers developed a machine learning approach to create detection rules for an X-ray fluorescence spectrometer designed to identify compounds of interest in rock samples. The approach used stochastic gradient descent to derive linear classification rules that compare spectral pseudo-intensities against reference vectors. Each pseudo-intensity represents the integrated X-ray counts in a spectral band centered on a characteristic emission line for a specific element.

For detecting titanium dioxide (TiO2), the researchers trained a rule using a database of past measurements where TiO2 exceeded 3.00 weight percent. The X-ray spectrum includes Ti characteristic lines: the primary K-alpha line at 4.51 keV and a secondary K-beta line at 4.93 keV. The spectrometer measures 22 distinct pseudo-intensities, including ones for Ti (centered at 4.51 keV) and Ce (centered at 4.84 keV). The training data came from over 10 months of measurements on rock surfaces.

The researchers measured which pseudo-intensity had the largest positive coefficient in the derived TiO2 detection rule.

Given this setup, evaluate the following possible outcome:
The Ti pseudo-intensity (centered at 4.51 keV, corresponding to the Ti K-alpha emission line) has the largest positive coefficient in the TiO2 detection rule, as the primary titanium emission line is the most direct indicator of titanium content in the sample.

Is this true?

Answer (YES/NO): NO